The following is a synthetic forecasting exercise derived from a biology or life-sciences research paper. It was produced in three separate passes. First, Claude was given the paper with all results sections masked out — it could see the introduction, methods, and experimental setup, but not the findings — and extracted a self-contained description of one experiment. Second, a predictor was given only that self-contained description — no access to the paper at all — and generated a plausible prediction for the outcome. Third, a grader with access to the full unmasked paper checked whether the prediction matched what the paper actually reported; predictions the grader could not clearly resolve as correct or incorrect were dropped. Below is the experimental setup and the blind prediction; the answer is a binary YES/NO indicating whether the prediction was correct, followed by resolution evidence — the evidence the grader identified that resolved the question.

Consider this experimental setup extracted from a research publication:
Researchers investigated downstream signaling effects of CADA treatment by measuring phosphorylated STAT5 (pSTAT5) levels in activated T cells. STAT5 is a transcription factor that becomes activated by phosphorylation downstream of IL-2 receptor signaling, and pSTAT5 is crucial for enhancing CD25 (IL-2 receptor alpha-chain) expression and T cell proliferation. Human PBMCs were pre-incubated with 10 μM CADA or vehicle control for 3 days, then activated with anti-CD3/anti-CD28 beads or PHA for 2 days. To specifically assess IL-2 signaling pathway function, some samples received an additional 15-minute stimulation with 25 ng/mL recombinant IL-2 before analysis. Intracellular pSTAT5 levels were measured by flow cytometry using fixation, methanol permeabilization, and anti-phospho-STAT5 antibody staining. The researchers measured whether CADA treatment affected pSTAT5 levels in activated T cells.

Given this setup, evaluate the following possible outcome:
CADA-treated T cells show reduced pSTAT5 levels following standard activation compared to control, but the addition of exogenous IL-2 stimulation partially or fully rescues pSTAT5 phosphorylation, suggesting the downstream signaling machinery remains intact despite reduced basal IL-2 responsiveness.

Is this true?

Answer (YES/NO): YES